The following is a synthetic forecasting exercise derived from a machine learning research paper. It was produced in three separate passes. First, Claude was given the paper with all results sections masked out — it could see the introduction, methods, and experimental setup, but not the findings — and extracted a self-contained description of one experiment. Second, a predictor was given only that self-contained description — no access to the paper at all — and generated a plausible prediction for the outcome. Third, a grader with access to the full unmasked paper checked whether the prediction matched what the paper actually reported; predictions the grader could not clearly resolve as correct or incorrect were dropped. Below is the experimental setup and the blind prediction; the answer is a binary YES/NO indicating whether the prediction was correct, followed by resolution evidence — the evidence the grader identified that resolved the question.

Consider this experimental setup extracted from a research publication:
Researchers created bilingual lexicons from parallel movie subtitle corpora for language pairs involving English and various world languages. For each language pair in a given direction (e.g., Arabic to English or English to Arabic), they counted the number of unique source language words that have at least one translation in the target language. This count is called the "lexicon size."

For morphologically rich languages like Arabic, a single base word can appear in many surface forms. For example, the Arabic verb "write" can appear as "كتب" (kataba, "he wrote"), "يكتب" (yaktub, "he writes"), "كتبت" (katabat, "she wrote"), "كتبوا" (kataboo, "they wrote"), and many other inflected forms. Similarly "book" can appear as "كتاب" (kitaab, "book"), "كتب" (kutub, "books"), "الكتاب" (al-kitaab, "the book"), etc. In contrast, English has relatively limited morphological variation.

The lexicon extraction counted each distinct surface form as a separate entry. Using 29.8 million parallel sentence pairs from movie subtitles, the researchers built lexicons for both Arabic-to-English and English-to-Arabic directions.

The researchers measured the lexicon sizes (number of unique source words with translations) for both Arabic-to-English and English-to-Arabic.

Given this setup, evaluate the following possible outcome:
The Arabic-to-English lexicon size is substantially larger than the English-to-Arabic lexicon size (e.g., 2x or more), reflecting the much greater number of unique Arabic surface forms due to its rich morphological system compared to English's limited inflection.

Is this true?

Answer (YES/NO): YES